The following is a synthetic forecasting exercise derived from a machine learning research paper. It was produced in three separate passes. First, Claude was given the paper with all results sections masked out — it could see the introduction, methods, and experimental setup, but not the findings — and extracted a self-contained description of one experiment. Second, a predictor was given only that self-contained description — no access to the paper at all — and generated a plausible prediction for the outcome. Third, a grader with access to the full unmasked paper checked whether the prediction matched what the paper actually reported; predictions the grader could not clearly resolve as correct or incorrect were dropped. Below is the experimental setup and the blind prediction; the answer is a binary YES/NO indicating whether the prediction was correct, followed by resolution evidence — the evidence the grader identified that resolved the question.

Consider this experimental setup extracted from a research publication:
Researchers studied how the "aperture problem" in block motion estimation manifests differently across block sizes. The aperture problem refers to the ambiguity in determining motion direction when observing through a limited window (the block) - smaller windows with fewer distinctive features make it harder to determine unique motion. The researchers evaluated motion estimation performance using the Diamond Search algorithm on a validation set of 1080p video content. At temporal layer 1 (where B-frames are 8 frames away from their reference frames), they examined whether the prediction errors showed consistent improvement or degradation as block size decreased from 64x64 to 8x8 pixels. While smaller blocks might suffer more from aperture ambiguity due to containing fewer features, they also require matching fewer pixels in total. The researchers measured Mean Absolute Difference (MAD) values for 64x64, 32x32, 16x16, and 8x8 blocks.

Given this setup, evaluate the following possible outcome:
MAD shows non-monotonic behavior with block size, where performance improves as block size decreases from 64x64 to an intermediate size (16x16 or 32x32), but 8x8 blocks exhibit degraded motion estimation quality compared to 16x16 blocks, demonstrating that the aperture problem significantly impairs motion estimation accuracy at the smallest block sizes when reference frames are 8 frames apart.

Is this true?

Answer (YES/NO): NO